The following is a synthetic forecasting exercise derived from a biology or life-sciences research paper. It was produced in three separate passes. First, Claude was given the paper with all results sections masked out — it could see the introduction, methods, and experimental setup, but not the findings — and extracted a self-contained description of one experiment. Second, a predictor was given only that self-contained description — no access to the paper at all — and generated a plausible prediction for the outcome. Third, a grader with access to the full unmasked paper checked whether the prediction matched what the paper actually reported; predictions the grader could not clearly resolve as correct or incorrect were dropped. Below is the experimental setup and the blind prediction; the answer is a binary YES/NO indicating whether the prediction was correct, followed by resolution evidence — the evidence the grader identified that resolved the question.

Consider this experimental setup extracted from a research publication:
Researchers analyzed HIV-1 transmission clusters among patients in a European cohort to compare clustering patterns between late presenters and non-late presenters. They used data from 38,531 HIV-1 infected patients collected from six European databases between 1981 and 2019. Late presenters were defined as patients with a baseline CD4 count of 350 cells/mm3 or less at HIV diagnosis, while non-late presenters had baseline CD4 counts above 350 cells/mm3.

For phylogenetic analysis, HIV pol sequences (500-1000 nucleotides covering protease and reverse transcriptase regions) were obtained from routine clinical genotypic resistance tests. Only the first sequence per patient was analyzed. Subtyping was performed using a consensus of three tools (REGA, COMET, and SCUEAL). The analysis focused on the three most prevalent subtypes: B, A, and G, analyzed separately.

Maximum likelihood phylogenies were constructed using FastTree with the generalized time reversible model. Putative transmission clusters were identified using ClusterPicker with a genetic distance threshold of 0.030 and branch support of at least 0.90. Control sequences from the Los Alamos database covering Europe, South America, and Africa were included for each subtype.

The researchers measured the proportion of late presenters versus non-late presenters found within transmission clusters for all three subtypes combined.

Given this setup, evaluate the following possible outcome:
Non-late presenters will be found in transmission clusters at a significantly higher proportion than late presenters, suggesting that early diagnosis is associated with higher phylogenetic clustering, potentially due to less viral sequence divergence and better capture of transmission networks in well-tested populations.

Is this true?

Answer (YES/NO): YES